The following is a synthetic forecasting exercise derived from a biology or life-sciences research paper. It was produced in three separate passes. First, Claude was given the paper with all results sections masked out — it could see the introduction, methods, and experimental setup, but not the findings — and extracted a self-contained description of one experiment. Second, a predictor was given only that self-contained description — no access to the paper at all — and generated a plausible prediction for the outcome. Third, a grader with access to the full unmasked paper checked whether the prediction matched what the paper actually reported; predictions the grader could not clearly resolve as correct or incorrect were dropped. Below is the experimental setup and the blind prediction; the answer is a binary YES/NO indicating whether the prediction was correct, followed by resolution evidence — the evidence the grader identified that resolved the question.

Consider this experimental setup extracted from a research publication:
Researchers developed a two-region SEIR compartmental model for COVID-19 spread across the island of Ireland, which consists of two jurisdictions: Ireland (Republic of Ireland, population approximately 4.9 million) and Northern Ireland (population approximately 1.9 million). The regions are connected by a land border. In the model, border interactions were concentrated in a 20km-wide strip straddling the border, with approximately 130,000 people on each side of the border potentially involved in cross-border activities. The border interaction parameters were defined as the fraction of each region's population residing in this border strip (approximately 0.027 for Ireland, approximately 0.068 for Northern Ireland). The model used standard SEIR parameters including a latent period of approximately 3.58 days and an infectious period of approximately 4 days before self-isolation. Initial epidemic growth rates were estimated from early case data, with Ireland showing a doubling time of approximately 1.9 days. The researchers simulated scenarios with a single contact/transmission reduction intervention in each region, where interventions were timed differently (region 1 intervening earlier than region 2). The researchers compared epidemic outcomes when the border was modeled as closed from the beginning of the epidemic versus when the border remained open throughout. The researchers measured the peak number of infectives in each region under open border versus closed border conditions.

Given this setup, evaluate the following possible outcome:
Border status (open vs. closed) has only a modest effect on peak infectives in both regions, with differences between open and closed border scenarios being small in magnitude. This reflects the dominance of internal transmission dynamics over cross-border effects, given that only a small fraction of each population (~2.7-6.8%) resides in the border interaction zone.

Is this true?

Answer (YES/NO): NO